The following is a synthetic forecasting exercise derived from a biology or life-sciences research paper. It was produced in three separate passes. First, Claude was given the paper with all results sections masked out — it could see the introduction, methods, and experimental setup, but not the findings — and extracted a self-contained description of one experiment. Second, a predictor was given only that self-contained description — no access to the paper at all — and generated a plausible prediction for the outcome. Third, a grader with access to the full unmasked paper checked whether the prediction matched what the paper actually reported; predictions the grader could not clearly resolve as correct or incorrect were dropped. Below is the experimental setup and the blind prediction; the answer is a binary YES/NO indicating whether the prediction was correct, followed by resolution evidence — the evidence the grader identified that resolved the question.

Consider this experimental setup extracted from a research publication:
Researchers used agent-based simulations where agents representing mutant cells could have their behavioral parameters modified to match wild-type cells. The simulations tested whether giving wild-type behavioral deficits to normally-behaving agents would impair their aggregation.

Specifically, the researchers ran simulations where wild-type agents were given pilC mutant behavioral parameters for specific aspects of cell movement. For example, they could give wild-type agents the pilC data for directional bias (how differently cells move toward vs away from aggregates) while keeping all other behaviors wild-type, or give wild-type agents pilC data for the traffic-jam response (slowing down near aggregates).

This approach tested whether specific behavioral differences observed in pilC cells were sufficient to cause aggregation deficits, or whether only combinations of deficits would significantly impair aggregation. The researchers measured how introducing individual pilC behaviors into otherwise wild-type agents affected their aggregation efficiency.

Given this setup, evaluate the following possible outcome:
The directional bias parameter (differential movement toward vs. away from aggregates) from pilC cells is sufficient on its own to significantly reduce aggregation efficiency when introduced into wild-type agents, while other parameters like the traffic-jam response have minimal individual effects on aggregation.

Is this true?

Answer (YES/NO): NO